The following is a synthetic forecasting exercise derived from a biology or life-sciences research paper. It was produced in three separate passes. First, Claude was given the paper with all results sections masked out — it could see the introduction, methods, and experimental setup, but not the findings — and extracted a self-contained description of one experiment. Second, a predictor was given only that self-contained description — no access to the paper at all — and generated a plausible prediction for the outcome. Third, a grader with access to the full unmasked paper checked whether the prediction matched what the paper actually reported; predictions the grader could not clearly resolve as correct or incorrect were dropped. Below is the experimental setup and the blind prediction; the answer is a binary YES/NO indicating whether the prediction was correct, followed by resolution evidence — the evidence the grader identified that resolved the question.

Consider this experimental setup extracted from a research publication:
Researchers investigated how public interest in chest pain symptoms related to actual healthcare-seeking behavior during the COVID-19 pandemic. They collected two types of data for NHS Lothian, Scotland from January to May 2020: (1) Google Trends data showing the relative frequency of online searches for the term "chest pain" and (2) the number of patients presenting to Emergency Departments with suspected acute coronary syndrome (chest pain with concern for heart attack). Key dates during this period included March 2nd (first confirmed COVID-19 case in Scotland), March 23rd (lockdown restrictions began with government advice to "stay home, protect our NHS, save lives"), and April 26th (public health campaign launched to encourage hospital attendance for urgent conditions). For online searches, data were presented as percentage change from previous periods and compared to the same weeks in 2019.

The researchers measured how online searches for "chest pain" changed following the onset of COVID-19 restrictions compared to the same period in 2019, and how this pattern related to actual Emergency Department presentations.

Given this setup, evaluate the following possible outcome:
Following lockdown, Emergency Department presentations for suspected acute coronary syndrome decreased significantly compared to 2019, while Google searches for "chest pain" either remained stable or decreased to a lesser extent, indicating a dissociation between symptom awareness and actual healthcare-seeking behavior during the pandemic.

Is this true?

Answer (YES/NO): NO